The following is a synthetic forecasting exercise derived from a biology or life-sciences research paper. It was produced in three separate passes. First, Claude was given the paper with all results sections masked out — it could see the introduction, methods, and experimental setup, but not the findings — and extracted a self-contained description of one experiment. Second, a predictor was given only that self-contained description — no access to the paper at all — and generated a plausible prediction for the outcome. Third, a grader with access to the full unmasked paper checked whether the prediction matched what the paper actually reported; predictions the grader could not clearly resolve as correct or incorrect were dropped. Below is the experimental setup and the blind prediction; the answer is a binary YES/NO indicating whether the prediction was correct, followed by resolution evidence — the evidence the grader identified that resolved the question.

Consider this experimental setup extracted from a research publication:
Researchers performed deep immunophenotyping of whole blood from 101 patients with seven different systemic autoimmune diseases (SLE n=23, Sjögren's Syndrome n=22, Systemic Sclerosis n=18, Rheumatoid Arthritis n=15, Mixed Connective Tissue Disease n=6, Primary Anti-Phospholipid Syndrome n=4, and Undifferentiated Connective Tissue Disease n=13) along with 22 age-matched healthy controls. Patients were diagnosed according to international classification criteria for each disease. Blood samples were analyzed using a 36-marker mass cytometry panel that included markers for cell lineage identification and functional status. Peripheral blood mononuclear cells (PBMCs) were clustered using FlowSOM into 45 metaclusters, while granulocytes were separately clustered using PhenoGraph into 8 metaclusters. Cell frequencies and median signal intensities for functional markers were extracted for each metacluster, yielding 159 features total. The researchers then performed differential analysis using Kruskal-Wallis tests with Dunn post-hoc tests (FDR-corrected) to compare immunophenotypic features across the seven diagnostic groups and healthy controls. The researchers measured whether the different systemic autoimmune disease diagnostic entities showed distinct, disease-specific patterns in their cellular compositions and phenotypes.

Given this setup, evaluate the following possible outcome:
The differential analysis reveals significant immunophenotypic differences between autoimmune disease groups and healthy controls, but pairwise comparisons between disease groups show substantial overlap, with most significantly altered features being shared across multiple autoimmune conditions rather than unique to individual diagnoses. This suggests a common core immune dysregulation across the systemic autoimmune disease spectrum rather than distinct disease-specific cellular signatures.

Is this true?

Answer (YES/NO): YES